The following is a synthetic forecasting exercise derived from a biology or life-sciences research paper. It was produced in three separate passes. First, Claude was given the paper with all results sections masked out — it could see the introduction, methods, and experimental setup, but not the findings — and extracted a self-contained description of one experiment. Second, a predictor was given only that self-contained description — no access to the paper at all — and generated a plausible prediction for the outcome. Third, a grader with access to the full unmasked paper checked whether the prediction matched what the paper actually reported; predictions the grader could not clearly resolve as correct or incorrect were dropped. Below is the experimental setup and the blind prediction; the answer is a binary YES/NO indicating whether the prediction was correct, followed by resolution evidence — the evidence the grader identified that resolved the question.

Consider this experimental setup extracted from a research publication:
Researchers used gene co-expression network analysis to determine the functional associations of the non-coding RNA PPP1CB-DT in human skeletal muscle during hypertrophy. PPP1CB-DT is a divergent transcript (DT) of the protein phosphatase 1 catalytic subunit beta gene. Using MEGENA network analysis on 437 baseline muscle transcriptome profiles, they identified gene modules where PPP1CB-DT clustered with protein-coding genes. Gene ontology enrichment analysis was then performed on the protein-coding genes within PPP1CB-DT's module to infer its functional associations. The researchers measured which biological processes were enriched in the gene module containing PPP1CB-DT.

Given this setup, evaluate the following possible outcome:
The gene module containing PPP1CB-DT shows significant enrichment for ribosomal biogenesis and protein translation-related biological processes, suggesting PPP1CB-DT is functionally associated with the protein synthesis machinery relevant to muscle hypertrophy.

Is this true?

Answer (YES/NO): NO